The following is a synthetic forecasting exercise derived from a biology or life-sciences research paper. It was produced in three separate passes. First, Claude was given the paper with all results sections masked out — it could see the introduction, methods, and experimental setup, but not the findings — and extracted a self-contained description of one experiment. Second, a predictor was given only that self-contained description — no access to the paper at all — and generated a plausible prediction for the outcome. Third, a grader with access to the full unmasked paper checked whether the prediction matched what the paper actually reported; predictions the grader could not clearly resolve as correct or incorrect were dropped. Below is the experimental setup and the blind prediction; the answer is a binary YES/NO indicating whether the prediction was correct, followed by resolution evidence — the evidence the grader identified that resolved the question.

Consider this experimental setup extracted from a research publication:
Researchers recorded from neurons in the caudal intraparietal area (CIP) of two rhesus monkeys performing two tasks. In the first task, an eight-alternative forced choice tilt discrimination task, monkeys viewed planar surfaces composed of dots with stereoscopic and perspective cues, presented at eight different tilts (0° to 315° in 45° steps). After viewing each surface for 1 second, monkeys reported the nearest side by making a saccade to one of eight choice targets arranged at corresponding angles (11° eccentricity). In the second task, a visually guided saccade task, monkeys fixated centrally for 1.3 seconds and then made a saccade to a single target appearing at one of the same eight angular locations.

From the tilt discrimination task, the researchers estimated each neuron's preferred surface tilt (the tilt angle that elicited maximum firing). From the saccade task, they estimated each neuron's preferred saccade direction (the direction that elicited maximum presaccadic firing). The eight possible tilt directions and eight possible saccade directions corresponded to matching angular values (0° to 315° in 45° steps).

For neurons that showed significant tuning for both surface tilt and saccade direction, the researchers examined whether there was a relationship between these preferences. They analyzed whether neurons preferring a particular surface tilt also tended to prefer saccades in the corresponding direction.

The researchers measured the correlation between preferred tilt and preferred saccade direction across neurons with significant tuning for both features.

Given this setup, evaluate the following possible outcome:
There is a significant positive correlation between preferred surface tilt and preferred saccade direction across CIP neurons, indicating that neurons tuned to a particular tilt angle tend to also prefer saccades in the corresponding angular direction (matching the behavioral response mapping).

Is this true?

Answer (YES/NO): YES